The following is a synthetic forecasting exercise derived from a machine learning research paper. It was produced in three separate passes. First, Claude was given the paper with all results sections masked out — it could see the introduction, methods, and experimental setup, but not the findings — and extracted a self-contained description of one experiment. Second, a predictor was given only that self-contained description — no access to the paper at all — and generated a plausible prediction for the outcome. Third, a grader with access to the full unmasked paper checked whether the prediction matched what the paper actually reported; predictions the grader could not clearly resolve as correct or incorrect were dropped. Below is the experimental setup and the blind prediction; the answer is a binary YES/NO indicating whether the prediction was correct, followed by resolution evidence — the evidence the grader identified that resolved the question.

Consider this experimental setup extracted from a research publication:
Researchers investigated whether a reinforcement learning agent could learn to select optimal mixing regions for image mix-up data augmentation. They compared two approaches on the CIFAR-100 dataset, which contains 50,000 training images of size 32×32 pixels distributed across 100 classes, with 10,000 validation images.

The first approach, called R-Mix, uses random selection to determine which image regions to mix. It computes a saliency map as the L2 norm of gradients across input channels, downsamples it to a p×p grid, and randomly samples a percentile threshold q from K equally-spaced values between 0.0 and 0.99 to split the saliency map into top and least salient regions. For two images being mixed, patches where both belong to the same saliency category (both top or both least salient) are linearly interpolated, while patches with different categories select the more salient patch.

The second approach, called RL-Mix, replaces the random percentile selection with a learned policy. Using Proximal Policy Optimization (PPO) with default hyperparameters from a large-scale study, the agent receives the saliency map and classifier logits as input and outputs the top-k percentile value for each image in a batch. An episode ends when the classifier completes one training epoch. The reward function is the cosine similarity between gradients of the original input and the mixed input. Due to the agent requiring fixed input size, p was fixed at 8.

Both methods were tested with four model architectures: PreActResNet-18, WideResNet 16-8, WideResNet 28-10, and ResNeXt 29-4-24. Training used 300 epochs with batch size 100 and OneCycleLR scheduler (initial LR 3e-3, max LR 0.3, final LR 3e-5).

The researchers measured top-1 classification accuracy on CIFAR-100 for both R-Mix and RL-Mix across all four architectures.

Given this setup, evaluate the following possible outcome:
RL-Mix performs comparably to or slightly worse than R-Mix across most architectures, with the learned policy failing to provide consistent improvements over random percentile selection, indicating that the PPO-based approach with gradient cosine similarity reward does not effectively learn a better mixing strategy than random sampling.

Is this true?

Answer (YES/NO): YES